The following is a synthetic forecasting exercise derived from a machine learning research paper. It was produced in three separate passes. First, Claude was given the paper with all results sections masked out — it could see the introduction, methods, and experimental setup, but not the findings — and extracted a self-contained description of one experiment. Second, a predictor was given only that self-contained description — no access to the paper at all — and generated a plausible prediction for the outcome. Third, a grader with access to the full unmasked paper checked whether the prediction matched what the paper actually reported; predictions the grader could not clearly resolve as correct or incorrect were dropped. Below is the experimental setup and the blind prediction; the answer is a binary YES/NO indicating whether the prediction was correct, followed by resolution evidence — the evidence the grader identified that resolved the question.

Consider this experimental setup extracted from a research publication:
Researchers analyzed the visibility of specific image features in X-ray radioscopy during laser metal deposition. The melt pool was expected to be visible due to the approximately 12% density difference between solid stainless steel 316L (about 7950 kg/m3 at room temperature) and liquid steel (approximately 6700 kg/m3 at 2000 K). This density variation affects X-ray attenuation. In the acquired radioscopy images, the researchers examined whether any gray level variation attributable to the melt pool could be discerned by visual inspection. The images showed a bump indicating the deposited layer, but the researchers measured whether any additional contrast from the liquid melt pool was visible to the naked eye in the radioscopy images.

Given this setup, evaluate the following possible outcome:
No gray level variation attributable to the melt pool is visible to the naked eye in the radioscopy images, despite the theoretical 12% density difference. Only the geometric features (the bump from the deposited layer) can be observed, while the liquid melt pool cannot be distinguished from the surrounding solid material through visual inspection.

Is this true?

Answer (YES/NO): YES